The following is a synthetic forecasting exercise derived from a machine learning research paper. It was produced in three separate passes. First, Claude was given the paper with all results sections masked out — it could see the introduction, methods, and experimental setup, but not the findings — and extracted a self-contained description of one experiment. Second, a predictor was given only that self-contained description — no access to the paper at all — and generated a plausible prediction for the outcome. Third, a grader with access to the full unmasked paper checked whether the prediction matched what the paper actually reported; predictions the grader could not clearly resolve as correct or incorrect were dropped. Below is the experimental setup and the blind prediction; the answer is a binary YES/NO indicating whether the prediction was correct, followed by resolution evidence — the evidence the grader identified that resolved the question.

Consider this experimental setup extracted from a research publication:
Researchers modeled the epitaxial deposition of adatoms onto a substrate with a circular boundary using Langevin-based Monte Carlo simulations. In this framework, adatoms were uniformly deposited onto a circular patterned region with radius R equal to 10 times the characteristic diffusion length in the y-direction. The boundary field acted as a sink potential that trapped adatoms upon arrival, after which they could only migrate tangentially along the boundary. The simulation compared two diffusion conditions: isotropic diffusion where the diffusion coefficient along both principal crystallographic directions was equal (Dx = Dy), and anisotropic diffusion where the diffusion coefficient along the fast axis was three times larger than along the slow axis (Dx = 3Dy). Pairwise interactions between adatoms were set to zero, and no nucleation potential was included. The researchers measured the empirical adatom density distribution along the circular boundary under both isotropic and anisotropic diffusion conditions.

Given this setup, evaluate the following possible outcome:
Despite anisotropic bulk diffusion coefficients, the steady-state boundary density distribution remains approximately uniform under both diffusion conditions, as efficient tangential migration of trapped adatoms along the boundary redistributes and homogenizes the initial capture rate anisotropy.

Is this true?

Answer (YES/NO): NO